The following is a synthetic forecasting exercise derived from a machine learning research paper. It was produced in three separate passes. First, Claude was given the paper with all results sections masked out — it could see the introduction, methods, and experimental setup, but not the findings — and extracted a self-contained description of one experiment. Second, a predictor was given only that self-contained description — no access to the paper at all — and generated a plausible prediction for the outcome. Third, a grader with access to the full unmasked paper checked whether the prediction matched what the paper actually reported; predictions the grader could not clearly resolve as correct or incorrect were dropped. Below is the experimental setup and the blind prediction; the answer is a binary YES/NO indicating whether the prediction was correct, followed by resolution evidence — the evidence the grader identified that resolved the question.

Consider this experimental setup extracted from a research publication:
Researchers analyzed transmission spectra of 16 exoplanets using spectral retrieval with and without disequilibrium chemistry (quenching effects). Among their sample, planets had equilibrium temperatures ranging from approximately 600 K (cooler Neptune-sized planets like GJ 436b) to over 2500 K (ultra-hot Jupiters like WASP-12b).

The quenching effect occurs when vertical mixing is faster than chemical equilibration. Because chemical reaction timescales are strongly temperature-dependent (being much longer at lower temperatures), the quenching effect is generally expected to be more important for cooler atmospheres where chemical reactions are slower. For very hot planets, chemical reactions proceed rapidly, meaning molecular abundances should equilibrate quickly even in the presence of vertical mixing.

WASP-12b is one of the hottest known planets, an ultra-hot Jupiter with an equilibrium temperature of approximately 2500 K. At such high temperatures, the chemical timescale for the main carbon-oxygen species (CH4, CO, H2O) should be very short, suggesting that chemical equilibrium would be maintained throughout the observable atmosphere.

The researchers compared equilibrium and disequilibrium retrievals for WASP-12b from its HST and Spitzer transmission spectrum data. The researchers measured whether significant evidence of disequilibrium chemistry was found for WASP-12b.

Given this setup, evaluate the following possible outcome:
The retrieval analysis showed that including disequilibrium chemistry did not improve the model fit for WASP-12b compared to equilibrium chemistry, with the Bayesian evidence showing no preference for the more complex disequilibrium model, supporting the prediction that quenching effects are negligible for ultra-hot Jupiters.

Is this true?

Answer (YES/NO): NO